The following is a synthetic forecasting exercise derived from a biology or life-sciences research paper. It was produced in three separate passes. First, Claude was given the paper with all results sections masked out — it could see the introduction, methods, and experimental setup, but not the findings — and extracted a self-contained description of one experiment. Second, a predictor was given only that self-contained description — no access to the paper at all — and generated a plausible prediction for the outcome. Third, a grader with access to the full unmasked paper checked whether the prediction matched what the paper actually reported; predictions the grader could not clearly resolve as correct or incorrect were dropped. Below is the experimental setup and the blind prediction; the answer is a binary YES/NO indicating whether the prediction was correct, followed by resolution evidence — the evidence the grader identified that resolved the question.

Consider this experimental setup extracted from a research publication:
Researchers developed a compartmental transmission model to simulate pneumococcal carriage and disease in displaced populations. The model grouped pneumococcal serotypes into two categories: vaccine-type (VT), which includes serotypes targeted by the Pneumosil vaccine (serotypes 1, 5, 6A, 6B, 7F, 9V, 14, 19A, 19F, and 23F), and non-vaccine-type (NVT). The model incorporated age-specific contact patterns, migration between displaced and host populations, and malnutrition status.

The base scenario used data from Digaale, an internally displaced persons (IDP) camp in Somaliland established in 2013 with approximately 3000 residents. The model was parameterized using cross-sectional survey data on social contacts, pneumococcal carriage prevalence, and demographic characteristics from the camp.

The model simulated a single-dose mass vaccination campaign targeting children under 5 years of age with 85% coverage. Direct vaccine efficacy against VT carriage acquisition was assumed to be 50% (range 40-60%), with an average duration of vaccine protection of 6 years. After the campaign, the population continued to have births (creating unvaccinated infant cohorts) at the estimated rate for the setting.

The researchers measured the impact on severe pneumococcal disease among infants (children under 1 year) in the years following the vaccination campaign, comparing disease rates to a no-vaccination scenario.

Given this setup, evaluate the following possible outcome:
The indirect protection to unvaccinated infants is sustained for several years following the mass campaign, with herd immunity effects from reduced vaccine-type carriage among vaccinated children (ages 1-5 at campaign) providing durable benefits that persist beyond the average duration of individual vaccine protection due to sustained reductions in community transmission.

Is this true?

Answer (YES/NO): NO